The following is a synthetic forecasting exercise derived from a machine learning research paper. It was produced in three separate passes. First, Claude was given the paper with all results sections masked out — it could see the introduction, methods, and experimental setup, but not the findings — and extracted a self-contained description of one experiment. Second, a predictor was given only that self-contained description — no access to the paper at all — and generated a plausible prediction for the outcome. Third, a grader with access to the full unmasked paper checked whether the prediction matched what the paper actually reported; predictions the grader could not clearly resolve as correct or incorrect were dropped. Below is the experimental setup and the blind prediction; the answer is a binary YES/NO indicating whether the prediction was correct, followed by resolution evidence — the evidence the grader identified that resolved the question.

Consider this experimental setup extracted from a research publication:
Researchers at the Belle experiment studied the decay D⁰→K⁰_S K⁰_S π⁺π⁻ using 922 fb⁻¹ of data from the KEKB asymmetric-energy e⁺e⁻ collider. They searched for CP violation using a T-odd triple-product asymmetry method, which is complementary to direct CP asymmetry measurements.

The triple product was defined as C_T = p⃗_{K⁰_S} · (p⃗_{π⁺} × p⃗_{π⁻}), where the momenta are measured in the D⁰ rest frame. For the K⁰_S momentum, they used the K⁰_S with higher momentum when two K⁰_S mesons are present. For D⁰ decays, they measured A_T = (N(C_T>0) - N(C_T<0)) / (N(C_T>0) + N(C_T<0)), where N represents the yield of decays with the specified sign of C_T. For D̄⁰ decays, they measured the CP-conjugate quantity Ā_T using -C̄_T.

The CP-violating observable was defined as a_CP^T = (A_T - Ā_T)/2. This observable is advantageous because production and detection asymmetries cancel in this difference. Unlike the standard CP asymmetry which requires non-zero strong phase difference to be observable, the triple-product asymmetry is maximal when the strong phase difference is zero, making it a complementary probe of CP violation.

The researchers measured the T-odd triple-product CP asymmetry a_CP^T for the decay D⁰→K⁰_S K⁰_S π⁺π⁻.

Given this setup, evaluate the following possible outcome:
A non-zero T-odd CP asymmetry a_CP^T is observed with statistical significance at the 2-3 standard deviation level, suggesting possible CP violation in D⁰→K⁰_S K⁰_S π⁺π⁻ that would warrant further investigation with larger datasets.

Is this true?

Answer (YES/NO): NO